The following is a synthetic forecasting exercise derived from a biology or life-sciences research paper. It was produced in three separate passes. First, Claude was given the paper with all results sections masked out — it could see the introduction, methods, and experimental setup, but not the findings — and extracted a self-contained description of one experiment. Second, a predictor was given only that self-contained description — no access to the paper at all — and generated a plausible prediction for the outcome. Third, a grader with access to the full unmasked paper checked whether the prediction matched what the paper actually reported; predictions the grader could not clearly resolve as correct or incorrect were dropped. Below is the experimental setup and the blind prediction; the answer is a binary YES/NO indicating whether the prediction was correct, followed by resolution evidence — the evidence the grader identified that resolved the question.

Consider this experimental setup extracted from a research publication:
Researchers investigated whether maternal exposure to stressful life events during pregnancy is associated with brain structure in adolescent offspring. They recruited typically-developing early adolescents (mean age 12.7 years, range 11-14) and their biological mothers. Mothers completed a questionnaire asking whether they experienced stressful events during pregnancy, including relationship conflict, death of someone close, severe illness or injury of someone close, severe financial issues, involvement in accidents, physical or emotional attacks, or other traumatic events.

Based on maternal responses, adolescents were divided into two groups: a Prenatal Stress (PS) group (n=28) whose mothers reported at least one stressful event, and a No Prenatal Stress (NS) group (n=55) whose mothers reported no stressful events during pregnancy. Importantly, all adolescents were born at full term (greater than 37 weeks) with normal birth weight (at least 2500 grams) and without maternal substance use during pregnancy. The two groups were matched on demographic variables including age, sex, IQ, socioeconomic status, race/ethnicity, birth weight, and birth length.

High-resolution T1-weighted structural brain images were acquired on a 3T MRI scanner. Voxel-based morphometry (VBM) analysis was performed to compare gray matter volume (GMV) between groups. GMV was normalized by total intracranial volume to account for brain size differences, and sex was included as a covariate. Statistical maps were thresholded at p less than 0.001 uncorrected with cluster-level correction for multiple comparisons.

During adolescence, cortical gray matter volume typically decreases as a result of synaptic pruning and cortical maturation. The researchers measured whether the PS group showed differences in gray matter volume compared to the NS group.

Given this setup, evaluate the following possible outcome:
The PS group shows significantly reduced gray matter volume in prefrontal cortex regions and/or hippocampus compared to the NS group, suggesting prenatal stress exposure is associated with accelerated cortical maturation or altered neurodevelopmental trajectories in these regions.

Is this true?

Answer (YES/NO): NO